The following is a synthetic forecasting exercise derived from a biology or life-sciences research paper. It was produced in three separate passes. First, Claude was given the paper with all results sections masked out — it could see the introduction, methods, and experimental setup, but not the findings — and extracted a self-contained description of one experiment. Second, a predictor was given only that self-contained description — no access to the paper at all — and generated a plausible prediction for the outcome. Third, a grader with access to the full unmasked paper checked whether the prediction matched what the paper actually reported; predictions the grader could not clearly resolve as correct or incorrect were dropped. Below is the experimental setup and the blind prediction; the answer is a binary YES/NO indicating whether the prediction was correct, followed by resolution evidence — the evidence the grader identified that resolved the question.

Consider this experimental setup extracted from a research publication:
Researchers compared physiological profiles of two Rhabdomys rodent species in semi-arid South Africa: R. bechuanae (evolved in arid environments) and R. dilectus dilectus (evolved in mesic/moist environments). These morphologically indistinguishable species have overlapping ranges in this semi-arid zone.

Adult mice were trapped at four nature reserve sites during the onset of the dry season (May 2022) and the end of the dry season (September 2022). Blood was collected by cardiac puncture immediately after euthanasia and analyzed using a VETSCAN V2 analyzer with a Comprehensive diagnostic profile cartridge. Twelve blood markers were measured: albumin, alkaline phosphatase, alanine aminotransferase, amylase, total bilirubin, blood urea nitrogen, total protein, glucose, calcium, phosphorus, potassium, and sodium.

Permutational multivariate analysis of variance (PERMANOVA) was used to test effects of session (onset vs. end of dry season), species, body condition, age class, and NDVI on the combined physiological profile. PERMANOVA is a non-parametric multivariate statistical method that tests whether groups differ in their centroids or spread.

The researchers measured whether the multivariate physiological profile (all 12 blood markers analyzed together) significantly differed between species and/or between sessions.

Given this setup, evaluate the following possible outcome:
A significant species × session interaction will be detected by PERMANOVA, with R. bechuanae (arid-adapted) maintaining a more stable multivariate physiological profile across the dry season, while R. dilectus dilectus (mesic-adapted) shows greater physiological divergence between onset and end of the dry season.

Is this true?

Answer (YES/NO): NO